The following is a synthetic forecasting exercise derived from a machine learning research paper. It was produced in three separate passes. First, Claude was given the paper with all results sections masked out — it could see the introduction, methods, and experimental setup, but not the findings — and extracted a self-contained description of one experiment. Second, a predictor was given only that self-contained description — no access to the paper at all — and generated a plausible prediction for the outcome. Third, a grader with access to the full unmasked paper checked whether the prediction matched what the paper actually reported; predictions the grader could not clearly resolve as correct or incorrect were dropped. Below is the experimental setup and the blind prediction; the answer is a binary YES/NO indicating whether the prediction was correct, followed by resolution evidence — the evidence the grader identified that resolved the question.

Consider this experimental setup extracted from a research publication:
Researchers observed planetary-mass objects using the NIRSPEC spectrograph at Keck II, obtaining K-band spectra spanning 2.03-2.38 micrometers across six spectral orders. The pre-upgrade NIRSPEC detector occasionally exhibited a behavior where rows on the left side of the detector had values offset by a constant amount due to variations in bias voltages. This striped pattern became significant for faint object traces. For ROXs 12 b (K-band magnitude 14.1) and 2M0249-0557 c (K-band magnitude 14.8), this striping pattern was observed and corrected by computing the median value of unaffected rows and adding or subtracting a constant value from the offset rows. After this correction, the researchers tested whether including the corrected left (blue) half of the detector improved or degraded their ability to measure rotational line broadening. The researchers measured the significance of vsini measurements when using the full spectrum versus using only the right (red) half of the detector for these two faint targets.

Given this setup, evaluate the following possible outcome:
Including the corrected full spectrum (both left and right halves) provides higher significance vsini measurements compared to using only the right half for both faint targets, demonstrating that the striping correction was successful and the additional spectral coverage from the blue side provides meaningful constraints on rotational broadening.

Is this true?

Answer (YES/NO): NO